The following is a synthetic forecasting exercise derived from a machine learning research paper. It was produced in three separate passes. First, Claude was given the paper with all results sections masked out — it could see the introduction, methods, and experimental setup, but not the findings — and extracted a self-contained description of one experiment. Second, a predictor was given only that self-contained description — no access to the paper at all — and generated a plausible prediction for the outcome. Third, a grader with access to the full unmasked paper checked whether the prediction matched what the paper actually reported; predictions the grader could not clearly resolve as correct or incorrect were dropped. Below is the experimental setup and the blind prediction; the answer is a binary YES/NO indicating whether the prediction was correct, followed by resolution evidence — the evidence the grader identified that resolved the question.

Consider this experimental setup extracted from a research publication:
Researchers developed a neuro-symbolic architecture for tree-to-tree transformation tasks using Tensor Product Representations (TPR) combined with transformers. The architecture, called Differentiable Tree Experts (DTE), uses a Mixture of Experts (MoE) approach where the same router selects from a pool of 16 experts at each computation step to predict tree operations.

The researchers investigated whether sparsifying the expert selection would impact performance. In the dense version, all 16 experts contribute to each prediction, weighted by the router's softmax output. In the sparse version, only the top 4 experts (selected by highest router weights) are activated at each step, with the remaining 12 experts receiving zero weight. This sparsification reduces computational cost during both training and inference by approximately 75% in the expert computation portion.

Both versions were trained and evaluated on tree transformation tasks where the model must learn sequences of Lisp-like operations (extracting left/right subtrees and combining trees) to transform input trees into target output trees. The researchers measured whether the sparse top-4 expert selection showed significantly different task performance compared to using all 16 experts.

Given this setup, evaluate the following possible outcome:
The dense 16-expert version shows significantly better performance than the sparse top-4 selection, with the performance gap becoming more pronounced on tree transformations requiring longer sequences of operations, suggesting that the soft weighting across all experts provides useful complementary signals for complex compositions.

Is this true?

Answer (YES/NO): NO